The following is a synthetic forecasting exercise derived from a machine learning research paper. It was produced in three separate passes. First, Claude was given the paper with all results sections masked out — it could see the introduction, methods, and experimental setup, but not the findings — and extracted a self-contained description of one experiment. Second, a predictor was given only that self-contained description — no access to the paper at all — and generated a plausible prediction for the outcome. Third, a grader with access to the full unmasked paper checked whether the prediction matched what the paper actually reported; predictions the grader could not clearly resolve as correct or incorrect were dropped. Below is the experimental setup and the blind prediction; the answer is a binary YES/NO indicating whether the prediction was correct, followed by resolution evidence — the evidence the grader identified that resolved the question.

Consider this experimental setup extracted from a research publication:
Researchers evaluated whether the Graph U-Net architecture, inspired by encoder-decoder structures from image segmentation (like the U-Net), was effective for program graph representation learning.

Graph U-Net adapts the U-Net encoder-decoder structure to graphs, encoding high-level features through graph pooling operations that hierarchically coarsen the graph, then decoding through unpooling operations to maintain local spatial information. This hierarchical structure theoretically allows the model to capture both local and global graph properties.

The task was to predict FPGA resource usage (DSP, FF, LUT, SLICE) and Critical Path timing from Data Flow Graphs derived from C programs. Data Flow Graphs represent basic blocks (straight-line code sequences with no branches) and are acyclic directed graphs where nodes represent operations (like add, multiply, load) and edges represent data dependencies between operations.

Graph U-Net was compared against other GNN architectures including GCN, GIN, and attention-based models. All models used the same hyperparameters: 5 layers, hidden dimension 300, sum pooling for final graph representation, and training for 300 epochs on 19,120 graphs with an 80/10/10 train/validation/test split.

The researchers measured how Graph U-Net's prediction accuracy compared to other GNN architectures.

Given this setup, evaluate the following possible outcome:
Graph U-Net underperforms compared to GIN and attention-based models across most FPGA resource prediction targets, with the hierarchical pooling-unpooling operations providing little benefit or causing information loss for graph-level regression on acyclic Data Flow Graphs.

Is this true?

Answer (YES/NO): NO